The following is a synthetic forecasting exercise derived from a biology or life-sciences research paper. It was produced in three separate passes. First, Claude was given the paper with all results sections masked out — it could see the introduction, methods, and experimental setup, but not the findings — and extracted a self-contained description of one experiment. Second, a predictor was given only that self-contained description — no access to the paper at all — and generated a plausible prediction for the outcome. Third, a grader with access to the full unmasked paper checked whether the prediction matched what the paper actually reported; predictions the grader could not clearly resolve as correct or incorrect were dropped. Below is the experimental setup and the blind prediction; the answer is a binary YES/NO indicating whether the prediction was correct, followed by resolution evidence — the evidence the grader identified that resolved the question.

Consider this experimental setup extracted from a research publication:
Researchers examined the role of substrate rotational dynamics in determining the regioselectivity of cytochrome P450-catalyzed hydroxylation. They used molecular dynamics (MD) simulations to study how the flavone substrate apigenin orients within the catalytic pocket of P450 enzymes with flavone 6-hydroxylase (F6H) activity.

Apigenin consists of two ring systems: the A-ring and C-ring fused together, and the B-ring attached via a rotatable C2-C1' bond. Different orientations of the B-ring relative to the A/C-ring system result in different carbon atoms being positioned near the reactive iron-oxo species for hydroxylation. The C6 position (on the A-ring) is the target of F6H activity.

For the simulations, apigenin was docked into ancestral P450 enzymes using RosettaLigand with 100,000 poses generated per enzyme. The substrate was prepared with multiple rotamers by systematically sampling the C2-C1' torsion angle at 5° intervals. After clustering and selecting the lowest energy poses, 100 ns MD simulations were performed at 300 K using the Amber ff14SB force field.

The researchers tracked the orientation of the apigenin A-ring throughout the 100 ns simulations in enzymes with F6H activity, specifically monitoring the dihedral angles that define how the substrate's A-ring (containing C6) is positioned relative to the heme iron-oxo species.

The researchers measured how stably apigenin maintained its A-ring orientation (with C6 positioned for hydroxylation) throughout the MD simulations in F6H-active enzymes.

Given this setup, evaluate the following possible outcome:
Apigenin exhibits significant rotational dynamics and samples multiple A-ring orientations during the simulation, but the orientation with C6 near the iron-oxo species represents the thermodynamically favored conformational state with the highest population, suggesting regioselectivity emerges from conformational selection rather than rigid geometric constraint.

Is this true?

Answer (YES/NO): NO